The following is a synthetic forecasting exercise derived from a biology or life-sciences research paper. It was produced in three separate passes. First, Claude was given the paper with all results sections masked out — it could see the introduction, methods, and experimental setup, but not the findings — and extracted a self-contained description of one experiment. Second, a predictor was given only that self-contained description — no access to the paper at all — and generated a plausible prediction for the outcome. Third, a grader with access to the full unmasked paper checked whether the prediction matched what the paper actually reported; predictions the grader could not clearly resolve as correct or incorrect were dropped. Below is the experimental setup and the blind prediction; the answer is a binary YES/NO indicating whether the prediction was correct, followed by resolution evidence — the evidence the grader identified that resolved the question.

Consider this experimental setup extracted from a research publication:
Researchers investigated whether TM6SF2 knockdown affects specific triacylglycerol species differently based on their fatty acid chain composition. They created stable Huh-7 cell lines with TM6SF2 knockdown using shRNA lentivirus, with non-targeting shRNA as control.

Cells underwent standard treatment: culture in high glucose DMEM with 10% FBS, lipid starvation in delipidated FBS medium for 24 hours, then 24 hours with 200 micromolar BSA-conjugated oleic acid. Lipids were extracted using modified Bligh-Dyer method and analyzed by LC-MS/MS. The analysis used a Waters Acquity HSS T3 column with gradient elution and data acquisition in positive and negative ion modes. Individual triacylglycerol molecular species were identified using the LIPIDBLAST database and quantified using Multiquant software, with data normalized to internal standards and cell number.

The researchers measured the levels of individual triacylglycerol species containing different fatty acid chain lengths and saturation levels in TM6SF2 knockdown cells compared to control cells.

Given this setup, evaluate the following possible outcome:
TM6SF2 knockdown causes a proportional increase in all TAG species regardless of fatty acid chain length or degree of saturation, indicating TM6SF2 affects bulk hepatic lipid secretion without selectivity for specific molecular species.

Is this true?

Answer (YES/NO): NO